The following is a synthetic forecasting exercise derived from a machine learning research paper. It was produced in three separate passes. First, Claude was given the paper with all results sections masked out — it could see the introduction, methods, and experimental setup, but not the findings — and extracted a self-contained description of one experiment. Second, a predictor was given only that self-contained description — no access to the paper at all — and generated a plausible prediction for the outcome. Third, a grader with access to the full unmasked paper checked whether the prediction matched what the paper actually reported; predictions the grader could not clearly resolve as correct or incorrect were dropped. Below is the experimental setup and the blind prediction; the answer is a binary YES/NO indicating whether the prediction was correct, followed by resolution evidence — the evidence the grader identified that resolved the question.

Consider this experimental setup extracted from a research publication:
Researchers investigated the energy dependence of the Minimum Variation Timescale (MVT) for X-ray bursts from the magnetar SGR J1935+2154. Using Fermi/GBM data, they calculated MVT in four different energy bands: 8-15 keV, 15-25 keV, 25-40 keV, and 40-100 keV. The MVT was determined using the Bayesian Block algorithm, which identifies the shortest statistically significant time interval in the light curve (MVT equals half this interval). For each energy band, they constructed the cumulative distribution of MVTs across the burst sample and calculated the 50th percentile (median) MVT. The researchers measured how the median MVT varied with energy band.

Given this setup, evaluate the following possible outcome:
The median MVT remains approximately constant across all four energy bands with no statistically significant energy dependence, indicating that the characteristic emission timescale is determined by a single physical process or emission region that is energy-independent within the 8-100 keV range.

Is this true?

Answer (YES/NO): NO